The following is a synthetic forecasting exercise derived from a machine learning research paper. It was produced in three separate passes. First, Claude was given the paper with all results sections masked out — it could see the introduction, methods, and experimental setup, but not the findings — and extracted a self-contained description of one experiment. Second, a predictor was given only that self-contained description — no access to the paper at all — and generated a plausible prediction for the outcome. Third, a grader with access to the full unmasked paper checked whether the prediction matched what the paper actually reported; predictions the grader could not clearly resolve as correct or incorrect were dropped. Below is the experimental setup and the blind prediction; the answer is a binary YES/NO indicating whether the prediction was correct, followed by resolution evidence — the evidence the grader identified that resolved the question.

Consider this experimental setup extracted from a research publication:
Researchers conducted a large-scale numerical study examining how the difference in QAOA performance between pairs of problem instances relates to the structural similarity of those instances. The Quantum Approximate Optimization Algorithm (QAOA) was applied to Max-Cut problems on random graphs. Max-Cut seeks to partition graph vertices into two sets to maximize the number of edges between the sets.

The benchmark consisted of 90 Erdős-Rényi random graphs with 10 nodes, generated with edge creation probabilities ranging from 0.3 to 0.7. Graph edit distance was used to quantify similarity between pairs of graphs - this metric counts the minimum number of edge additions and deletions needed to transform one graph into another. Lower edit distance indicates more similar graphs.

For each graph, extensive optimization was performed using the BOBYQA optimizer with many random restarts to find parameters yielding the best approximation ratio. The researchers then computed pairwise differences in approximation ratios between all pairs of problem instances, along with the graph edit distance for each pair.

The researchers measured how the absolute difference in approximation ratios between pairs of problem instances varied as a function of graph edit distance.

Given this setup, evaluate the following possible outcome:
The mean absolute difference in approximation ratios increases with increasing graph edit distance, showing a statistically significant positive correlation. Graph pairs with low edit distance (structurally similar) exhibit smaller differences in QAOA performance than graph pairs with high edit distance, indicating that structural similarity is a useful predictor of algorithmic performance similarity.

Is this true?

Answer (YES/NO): YES